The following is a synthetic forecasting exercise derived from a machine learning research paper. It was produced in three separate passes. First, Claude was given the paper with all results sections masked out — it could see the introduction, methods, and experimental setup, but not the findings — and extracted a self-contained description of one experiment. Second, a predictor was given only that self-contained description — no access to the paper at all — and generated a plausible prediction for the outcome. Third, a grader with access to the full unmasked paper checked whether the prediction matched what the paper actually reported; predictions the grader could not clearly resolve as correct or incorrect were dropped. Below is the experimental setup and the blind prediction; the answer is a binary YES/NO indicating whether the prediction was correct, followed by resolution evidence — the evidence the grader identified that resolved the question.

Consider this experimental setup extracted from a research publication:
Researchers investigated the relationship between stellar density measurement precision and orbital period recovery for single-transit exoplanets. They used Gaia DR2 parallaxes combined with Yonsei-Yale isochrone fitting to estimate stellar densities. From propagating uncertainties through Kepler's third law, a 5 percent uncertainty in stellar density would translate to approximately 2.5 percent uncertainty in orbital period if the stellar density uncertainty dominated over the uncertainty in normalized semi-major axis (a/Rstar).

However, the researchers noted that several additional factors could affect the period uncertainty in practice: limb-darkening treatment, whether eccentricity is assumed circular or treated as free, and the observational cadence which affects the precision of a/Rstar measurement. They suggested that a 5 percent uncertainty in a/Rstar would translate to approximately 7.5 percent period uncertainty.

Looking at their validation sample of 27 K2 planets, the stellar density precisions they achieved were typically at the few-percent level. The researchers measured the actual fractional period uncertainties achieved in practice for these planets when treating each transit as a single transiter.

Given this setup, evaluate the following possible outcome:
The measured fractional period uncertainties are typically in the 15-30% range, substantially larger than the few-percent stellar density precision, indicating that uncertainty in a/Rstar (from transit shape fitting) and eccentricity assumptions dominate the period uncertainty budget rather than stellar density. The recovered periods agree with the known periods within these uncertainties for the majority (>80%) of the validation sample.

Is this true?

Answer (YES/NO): NO